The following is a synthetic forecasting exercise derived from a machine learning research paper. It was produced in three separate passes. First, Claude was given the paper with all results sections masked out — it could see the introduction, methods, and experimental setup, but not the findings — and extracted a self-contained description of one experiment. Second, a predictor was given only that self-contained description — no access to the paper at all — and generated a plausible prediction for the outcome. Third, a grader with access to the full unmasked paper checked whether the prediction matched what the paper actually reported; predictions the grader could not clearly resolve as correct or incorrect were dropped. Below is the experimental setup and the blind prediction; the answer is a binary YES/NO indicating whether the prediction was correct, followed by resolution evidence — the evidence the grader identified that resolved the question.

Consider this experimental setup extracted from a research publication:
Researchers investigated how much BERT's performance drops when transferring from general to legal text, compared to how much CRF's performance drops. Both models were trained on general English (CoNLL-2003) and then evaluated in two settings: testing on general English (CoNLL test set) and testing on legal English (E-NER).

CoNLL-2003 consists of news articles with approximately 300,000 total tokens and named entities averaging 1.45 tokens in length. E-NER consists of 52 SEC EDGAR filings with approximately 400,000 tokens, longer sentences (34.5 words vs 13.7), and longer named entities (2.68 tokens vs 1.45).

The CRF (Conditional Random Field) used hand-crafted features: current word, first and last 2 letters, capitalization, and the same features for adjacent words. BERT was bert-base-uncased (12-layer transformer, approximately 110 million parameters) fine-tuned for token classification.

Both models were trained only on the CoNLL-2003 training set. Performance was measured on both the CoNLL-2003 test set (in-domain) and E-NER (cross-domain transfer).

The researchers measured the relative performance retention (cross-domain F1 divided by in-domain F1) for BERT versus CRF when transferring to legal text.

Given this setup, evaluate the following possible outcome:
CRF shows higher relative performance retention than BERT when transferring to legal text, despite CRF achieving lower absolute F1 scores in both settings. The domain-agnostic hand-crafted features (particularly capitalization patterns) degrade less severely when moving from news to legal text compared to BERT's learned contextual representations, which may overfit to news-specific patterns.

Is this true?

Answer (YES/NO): NO